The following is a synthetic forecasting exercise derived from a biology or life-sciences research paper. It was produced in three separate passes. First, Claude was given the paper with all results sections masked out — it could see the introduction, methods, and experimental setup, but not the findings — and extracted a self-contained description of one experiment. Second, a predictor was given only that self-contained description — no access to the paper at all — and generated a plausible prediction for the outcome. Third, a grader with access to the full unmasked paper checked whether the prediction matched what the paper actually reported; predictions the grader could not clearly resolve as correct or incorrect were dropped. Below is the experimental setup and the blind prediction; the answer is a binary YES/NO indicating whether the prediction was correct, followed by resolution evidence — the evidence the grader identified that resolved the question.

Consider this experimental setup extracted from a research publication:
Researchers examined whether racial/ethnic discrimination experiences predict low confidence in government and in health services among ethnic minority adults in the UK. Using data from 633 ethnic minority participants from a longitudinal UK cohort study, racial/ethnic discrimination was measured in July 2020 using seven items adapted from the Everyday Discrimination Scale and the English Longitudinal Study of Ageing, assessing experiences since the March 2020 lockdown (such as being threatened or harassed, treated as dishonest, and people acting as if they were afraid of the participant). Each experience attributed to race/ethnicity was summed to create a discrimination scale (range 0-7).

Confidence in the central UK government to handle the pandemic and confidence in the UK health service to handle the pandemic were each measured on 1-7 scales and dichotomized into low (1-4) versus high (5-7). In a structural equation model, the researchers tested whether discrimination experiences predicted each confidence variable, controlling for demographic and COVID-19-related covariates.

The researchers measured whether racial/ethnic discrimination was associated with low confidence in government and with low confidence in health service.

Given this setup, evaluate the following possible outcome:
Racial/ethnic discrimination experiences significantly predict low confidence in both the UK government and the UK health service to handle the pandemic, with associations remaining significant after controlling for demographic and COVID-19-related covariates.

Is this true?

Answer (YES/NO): NO